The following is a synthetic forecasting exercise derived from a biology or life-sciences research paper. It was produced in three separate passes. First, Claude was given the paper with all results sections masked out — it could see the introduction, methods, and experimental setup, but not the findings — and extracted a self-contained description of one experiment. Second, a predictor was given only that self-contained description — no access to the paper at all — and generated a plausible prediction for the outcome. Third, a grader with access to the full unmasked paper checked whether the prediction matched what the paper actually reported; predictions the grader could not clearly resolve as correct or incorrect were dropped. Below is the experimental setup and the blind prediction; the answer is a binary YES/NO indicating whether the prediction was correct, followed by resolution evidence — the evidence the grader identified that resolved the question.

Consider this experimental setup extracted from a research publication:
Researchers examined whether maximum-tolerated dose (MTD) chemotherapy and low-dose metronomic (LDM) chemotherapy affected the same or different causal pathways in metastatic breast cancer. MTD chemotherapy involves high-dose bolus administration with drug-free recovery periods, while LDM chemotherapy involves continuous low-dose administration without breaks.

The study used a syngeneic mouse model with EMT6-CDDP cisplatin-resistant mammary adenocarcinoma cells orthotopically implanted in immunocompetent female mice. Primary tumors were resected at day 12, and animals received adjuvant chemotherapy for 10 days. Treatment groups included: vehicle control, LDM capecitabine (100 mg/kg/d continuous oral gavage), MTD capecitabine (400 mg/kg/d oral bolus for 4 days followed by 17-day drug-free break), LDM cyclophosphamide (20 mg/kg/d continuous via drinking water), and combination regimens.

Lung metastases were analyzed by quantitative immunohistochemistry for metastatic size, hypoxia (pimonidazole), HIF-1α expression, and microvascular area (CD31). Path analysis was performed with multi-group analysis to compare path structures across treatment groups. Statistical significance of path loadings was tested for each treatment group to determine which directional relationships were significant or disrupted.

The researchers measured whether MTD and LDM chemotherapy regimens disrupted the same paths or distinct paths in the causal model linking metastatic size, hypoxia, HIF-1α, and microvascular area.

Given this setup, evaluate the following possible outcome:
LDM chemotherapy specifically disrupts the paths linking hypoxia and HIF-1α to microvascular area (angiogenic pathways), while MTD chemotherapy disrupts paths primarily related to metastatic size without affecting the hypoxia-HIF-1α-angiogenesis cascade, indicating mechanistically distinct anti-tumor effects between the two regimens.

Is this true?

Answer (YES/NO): NO